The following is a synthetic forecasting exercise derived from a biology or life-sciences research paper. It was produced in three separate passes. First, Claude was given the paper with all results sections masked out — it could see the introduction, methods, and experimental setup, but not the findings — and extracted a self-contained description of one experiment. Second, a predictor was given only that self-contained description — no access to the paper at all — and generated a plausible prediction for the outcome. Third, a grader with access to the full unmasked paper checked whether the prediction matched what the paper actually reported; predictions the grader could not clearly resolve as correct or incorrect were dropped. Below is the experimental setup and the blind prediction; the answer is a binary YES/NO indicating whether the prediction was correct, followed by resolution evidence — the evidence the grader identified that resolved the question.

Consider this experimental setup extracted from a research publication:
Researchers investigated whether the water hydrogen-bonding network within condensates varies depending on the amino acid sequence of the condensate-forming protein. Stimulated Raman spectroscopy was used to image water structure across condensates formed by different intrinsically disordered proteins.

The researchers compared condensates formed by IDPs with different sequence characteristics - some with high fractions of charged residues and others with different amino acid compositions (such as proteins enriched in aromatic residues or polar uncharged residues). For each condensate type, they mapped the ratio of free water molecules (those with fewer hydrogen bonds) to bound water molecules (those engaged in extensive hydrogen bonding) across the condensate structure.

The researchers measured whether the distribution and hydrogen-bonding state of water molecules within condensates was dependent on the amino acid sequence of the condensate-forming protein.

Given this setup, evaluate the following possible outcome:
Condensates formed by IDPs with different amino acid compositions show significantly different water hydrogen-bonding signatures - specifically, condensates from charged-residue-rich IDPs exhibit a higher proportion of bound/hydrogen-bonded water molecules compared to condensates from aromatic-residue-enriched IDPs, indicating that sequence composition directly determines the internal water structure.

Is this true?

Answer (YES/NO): NO